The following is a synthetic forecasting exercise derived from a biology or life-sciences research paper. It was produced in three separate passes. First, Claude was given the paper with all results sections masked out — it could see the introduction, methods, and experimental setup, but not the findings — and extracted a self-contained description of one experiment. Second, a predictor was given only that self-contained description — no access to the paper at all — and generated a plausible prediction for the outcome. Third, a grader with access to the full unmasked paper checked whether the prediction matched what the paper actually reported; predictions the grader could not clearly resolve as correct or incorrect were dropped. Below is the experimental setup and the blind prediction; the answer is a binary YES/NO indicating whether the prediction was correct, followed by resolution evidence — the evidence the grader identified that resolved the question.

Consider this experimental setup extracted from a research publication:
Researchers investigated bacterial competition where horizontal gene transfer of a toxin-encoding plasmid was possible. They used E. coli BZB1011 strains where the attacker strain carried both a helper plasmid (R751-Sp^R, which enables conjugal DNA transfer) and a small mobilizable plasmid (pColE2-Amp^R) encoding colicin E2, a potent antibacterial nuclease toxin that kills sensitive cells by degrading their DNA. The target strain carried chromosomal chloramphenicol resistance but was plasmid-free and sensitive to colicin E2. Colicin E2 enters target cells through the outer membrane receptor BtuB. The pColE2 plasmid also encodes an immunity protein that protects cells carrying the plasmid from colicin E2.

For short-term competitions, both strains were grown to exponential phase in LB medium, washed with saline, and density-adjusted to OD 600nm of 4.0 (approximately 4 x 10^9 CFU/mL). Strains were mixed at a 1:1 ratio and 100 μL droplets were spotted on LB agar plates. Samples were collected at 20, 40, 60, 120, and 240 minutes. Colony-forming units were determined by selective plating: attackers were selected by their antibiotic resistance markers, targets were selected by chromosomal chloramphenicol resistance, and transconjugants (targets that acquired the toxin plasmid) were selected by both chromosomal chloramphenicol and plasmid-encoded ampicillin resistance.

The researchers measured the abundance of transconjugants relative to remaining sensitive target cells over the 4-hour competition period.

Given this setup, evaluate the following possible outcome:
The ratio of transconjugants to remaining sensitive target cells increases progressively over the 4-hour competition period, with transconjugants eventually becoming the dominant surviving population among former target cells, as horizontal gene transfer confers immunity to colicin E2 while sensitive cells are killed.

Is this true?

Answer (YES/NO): NO